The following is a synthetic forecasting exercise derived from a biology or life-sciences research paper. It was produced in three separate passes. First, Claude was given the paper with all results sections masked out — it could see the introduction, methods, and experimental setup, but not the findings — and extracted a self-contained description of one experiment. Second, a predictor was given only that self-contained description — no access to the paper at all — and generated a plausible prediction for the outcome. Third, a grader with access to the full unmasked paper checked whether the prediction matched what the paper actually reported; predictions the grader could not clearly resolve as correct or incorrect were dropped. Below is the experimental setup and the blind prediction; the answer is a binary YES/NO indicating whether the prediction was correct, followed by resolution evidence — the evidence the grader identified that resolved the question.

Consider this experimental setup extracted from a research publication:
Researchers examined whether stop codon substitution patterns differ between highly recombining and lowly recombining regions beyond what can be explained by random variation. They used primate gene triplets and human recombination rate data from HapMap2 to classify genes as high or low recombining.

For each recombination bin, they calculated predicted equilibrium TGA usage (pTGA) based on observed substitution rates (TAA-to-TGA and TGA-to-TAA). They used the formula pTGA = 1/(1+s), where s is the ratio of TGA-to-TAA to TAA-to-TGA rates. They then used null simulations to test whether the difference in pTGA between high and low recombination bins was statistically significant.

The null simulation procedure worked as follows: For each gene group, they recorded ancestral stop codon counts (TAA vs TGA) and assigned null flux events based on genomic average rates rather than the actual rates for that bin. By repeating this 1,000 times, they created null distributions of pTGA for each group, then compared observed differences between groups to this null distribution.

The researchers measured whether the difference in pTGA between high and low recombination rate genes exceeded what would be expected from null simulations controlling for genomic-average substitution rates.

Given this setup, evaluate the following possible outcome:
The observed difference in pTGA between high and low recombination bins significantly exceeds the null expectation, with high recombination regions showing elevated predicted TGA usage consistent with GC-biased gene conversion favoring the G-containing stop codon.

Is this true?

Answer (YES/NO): YES